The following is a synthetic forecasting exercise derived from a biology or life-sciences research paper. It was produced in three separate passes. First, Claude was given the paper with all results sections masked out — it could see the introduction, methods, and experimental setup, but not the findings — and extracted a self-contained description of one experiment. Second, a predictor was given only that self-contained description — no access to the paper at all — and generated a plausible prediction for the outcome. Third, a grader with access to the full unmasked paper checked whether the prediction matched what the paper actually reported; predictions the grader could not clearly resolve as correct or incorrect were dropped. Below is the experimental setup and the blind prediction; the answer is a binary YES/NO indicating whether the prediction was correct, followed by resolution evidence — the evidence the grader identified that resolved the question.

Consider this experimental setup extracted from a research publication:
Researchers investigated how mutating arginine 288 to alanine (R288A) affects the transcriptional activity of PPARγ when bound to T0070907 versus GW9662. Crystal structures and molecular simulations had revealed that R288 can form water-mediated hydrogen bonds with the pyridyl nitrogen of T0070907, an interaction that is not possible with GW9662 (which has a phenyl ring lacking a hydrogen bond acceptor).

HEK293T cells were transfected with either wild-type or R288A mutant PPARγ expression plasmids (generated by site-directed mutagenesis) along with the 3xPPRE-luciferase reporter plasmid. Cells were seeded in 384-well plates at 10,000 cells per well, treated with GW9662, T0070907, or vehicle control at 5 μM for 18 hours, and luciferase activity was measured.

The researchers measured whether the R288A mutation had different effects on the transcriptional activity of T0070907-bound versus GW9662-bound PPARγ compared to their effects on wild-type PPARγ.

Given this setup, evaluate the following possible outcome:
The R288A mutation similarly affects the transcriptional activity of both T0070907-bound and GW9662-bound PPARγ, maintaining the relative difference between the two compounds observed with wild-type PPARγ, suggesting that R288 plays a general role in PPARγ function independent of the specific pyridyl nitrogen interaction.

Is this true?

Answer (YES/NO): NO